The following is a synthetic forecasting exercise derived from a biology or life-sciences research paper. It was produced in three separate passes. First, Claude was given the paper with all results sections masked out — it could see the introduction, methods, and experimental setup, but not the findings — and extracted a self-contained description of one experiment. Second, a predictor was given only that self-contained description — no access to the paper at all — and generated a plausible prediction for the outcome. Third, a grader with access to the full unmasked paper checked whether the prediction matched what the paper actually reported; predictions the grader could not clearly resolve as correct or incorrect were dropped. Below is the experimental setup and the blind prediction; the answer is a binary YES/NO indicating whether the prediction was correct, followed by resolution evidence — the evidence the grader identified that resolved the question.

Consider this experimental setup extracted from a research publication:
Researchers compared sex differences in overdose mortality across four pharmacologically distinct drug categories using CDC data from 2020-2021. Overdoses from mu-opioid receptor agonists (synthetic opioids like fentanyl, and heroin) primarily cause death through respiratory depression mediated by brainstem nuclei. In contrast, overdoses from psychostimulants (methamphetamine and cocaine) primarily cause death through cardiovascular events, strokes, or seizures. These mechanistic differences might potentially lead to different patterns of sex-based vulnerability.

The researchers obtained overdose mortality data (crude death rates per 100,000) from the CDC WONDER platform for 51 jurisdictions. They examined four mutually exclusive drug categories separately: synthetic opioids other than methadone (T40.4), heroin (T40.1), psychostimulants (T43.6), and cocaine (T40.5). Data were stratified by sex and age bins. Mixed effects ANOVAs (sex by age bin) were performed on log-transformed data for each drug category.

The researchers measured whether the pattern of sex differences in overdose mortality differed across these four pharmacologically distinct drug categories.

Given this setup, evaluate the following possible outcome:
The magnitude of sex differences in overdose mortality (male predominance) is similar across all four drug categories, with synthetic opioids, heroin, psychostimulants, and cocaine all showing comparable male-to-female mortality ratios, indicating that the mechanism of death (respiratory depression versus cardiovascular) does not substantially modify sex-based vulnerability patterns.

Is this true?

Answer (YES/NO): YES